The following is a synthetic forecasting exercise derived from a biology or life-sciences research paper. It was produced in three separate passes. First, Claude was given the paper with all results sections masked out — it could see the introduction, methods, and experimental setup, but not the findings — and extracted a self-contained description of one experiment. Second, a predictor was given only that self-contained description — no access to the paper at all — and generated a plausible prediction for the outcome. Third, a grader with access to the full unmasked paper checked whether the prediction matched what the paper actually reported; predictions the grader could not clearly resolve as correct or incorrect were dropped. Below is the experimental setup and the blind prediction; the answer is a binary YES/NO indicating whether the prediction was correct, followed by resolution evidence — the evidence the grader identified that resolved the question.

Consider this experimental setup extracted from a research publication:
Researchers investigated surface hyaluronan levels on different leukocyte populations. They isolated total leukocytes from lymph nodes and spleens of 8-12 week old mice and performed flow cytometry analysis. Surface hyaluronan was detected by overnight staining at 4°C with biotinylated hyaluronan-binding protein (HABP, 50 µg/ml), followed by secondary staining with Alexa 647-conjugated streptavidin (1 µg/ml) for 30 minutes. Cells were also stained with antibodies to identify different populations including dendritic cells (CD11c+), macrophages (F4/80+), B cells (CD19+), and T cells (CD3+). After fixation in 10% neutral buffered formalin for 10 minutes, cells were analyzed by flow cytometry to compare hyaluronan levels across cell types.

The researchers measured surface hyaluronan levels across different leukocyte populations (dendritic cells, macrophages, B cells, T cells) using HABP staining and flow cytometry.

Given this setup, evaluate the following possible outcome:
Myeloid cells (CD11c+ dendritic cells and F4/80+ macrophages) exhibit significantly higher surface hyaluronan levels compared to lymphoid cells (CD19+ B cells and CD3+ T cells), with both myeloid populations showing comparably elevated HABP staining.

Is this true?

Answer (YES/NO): NO